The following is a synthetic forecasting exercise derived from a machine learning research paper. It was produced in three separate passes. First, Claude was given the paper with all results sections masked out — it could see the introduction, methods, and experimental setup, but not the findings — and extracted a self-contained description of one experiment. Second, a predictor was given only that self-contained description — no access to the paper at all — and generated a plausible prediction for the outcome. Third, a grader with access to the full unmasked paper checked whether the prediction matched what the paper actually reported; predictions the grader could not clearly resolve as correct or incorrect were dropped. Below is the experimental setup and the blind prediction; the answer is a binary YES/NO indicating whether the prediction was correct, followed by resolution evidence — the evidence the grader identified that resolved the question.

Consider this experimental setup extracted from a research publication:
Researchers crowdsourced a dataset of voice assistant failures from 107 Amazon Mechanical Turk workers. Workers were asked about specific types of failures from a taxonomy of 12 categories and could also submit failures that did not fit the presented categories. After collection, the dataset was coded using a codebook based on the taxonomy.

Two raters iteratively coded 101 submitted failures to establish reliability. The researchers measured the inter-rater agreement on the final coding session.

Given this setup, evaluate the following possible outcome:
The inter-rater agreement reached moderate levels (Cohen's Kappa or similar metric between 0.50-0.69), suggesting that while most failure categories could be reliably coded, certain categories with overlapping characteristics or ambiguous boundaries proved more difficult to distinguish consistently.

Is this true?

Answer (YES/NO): NO